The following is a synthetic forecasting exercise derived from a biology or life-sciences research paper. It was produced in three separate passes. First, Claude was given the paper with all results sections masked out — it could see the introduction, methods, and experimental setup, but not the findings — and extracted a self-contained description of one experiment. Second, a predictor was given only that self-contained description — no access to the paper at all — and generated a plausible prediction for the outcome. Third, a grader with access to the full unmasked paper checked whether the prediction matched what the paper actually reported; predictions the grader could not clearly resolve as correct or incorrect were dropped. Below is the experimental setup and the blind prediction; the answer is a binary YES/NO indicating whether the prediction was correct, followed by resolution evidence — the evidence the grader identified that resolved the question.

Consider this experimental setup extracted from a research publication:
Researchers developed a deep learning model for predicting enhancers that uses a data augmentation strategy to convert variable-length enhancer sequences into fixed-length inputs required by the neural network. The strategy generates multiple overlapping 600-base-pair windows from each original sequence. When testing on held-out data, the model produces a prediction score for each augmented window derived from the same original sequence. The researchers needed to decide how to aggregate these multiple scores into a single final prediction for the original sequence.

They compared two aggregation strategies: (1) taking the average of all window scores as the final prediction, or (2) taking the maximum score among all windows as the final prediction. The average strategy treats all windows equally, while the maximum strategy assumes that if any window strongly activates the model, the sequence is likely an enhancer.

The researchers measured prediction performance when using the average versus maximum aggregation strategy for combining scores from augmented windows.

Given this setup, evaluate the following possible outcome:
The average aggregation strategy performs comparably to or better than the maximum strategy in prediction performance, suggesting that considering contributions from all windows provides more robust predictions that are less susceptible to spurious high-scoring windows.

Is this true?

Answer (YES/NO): YES